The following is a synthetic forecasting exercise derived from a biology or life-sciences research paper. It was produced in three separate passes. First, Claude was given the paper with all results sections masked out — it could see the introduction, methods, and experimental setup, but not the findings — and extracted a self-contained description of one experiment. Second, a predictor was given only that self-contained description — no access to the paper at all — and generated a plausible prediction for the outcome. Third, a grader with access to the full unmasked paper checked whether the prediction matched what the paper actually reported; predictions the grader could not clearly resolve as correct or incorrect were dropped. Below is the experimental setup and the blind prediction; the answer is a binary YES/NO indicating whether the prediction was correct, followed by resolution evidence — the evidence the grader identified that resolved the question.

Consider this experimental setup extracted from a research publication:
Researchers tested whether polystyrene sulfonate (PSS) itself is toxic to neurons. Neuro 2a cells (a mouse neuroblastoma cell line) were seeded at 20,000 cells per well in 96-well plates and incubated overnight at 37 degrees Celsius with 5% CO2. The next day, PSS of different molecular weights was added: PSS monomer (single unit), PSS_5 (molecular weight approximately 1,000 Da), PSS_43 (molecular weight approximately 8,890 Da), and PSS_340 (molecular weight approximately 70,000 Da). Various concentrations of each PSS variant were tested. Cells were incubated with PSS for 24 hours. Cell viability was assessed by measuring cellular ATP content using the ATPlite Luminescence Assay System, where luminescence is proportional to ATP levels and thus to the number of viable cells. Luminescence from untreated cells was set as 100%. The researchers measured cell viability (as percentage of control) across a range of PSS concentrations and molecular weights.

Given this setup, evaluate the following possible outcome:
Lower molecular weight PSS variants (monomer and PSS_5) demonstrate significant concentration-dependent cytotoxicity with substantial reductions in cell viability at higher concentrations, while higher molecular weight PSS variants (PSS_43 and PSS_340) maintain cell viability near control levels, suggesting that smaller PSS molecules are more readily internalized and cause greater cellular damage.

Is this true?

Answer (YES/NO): NO